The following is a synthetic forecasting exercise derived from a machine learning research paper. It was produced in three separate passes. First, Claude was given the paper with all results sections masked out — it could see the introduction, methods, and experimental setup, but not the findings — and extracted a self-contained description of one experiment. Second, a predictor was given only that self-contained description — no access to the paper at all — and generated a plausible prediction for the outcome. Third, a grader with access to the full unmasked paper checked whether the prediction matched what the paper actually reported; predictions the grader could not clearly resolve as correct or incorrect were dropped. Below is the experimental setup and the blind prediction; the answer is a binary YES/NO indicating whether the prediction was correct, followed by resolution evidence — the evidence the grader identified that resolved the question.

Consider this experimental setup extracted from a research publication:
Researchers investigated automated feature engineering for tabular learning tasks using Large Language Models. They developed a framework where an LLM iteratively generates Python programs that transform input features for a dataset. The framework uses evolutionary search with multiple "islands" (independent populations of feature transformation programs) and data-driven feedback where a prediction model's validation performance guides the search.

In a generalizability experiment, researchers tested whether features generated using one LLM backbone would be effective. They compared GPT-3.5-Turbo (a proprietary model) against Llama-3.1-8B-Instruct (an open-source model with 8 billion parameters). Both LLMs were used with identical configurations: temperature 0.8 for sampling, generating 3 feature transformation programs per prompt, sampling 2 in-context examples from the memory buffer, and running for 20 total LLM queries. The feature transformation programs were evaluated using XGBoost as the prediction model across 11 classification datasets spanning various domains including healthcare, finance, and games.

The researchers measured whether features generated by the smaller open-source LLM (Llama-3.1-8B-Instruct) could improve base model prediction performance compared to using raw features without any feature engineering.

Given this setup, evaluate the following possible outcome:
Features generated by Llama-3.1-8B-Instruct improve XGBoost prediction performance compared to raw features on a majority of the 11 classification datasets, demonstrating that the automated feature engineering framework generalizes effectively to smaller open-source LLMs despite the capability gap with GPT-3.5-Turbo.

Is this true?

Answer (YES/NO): YES